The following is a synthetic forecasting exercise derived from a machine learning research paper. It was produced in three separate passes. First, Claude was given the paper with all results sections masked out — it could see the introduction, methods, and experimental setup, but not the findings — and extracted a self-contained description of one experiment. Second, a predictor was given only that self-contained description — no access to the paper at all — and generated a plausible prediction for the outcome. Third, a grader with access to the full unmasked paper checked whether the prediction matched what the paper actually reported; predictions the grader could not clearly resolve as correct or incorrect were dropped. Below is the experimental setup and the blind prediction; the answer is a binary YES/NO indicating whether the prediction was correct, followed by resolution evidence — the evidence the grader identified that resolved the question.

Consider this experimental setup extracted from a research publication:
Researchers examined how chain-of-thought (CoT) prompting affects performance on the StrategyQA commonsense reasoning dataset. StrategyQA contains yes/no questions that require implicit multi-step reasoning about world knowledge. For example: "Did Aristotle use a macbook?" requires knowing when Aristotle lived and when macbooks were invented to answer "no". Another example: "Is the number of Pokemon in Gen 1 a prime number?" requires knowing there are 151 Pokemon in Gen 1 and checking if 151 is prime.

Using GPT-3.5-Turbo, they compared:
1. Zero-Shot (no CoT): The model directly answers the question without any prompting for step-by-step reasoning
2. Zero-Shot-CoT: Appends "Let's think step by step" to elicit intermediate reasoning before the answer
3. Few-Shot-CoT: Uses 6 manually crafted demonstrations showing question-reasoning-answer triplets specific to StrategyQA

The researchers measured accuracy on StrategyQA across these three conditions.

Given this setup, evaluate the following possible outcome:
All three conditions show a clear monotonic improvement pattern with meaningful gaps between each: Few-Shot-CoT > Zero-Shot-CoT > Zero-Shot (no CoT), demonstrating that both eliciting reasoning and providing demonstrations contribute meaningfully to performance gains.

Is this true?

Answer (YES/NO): NO